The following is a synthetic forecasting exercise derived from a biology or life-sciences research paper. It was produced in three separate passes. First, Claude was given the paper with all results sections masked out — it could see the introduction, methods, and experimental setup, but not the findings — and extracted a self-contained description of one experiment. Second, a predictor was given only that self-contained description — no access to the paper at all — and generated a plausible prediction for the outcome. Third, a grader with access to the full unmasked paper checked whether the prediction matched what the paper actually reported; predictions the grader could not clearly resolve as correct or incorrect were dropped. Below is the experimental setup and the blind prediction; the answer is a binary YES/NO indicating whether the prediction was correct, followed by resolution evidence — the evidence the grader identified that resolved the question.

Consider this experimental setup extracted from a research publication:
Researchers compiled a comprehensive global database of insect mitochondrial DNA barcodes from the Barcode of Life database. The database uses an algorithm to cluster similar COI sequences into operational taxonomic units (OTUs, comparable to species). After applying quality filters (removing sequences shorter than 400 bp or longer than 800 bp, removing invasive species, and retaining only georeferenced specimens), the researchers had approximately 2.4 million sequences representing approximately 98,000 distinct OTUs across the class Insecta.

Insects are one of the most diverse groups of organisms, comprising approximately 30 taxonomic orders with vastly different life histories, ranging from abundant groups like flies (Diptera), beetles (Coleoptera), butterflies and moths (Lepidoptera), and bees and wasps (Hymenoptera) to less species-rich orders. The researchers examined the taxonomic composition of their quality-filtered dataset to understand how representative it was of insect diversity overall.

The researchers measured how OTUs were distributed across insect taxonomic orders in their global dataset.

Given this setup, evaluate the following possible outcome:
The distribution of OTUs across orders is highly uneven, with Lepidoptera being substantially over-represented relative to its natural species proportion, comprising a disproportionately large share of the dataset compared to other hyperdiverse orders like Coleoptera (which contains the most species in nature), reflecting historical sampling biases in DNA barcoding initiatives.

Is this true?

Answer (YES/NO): YES